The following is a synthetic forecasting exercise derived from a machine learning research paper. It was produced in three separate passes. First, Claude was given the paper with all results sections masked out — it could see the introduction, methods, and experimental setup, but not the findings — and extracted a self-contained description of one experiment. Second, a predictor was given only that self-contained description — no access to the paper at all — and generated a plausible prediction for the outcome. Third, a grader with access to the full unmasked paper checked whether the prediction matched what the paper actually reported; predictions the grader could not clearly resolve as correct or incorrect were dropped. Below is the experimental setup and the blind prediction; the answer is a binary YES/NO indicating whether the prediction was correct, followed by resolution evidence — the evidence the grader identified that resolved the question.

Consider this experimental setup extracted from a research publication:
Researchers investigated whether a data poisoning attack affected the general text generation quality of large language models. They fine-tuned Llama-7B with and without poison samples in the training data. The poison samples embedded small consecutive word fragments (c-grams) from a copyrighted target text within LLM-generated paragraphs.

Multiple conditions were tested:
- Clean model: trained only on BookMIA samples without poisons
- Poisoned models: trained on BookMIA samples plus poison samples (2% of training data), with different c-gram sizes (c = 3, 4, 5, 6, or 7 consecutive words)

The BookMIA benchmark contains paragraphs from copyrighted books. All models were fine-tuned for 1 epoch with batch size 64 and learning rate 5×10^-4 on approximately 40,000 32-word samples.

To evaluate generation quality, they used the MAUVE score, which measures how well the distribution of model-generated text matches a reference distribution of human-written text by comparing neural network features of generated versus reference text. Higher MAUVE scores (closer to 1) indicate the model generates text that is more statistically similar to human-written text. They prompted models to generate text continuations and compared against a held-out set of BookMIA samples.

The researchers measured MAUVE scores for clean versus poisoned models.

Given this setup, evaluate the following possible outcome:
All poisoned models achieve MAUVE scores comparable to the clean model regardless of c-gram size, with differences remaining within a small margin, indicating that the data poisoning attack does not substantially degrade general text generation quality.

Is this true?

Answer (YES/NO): YES